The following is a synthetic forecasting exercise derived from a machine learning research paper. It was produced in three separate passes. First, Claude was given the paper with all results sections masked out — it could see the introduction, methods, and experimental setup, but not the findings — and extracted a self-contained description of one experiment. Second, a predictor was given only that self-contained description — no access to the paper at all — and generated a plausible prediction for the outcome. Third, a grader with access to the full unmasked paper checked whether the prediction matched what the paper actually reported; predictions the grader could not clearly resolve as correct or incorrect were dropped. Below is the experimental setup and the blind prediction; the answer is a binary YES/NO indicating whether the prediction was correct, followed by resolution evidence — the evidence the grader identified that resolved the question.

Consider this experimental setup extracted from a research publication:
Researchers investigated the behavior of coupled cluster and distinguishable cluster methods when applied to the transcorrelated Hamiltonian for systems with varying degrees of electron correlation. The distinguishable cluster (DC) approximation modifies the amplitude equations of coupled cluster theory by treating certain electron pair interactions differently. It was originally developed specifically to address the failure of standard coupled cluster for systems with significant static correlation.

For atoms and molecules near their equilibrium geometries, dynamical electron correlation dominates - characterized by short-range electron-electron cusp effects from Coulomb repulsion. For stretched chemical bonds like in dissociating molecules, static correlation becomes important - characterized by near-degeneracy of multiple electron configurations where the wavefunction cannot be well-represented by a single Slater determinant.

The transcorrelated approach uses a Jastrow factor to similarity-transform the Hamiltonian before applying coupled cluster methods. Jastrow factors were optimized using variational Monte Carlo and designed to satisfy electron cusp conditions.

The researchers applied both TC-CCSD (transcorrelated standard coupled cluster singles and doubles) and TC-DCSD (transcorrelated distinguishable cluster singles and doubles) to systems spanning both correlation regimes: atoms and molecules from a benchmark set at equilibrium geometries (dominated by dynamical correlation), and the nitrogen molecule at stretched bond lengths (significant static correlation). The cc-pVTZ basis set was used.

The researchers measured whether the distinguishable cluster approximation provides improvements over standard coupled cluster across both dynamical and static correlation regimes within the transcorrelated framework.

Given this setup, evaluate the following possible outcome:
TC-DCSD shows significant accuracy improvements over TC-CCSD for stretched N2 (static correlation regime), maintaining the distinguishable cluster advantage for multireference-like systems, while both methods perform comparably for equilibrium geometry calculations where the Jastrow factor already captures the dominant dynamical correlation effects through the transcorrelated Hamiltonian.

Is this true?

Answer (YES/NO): NO